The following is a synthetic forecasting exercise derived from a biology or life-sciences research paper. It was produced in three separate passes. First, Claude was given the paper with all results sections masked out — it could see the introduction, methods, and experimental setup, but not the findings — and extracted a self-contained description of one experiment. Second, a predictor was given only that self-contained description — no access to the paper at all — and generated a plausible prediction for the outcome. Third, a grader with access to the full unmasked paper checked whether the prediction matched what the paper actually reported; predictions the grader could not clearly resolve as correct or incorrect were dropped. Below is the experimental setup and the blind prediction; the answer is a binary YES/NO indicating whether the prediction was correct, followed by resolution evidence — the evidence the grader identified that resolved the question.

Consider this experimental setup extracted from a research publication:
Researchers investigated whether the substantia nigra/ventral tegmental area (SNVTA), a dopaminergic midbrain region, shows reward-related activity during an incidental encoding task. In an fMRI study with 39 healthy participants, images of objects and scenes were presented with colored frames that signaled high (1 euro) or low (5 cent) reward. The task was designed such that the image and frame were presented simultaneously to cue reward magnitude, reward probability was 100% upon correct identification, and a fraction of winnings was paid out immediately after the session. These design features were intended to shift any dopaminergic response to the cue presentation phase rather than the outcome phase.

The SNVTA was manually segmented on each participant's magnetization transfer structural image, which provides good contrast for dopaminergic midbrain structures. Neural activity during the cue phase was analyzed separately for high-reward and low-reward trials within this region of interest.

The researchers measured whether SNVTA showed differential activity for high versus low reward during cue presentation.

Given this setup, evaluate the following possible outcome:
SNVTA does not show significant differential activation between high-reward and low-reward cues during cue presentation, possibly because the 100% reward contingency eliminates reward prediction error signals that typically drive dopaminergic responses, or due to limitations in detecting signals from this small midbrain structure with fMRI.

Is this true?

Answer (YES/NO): YES